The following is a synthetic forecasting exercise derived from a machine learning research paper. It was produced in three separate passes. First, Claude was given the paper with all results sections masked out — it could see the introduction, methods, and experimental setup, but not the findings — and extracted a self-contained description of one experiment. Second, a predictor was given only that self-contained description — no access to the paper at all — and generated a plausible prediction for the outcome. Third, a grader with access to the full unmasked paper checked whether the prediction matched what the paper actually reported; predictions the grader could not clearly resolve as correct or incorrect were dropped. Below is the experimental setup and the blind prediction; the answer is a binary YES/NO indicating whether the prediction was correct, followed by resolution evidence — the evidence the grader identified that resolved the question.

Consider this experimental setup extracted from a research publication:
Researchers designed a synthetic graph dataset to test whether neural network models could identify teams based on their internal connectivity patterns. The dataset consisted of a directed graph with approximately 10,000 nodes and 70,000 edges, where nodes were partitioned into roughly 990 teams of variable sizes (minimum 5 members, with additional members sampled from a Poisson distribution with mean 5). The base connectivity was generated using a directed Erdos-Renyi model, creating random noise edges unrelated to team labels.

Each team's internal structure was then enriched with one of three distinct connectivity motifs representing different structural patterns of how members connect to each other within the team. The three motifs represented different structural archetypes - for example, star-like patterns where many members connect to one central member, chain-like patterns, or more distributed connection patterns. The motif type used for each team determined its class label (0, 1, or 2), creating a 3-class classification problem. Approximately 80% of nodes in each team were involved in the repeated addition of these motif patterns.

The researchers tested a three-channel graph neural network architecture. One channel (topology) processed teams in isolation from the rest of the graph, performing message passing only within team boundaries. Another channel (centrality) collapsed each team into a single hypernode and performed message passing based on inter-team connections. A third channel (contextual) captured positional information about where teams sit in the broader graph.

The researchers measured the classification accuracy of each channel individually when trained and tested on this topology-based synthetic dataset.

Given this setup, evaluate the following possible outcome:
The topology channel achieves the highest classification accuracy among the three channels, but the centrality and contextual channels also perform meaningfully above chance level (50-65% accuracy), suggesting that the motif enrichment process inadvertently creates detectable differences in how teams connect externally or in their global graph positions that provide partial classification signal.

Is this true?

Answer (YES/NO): NO